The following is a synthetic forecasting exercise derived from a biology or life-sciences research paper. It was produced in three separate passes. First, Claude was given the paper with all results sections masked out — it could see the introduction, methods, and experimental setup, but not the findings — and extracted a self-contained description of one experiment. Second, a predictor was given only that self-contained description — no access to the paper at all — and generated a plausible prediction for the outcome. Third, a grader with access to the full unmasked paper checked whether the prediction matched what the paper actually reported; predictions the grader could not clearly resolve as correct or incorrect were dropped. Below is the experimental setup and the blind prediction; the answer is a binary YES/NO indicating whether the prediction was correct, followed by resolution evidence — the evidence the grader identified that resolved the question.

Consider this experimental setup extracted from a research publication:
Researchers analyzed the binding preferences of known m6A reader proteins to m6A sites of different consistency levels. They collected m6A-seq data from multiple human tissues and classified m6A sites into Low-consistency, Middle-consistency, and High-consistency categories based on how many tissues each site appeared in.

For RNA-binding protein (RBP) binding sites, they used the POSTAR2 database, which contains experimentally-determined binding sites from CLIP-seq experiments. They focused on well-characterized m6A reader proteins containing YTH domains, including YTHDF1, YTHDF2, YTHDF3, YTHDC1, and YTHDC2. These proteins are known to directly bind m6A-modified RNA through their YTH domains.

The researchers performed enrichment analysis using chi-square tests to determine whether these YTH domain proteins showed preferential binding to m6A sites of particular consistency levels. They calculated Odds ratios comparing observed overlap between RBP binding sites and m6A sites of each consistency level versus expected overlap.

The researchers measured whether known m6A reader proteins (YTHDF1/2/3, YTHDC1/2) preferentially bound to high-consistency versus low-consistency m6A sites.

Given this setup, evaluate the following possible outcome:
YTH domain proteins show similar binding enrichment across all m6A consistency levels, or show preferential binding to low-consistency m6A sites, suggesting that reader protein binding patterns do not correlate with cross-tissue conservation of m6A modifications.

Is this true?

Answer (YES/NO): NO